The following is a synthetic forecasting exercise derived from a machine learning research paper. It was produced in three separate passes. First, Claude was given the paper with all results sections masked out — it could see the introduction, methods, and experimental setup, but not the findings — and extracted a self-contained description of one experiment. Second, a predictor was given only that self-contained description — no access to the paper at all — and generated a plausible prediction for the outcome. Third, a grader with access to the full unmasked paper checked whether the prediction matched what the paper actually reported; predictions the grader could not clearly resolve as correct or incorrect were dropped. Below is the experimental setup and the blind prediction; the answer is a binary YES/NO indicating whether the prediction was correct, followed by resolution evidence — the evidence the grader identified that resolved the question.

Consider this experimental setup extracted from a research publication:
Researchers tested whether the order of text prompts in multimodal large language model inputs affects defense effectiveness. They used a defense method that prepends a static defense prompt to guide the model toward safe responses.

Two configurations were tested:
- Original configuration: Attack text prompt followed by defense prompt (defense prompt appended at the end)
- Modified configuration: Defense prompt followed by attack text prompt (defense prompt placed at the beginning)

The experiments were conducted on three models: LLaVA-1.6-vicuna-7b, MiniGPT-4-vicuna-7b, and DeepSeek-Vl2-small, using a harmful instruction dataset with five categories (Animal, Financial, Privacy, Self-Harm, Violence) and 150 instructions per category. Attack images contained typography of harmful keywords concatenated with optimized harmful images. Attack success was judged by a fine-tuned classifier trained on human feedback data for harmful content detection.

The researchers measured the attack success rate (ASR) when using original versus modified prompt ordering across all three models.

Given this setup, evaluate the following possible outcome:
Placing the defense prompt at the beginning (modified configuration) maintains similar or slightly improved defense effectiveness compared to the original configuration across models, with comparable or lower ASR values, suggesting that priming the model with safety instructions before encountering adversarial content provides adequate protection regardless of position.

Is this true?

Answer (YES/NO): YES